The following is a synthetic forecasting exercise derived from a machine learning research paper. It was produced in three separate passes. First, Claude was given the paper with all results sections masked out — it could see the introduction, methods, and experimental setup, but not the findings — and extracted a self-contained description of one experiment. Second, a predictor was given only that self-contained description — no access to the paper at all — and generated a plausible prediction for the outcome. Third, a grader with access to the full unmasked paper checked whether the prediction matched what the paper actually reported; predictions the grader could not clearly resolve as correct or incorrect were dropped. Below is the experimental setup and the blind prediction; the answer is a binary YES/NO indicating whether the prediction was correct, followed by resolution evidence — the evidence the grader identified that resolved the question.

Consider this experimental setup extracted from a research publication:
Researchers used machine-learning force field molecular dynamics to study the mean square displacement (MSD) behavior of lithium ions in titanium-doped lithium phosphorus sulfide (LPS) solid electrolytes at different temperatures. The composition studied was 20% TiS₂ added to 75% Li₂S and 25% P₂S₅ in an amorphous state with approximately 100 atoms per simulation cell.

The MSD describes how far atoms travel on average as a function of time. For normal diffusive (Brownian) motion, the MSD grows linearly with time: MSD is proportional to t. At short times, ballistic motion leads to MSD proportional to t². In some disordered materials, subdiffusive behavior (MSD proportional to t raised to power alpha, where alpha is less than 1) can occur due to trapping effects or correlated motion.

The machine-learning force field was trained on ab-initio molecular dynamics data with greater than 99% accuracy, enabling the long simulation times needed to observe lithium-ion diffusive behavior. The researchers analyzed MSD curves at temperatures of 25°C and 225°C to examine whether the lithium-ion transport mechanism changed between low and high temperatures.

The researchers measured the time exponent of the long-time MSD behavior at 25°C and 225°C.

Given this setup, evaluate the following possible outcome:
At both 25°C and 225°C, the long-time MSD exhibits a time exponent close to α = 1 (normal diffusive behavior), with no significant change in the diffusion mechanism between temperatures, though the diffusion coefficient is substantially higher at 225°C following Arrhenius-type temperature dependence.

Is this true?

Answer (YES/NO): YES